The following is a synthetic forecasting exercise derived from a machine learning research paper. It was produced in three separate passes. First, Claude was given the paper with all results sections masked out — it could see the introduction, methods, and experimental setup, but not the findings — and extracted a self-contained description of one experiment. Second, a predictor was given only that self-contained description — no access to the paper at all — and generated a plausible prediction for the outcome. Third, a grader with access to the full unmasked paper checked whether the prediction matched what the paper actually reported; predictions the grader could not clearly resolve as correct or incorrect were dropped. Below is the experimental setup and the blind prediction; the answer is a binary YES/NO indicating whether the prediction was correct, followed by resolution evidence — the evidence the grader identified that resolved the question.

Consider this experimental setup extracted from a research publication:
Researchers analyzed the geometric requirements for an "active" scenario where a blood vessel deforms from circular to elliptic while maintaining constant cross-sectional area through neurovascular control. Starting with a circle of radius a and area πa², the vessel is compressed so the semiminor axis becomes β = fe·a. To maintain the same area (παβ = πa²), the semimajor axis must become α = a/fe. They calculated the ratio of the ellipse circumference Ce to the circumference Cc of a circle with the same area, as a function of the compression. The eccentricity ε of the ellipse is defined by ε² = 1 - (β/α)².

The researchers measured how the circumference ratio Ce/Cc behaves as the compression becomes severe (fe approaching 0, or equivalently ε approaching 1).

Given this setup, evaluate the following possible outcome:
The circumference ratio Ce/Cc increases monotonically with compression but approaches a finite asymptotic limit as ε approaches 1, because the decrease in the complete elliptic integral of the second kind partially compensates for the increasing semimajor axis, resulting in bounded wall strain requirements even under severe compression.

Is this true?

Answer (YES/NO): NO